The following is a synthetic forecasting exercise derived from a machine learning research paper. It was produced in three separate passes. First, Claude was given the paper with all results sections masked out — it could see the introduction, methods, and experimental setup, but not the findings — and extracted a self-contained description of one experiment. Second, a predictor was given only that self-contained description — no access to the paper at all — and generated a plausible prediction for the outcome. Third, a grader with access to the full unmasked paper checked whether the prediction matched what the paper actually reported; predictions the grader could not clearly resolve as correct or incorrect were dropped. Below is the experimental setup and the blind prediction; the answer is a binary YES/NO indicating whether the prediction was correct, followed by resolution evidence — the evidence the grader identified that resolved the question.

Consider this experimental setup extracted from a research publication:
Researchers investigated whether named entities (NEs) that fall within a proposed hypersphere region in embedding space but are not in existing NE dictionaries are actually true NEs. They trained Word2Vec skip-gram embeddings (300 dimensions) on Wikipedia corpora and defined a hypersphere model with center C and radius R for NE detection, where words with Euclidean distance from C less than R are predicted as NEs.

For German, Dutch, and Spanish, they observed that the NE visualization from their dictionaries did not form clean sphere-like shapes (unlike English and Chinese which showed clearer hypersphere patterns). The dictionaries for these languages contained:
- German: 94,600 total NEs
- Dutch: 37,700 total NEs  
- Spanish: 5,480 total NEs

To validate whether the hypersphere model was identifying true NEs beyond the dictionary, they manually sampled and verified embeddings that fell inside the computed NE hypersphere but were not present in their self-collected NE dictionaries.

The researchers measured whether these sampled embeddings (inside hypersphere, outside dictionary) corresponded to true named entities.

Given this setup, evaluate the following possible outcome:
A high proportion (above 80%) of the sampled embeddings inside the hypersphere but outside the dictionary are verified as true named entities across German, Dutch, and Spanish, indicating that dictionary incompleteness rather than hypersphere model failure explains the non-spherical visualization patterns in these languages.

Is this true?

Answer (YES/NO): YES